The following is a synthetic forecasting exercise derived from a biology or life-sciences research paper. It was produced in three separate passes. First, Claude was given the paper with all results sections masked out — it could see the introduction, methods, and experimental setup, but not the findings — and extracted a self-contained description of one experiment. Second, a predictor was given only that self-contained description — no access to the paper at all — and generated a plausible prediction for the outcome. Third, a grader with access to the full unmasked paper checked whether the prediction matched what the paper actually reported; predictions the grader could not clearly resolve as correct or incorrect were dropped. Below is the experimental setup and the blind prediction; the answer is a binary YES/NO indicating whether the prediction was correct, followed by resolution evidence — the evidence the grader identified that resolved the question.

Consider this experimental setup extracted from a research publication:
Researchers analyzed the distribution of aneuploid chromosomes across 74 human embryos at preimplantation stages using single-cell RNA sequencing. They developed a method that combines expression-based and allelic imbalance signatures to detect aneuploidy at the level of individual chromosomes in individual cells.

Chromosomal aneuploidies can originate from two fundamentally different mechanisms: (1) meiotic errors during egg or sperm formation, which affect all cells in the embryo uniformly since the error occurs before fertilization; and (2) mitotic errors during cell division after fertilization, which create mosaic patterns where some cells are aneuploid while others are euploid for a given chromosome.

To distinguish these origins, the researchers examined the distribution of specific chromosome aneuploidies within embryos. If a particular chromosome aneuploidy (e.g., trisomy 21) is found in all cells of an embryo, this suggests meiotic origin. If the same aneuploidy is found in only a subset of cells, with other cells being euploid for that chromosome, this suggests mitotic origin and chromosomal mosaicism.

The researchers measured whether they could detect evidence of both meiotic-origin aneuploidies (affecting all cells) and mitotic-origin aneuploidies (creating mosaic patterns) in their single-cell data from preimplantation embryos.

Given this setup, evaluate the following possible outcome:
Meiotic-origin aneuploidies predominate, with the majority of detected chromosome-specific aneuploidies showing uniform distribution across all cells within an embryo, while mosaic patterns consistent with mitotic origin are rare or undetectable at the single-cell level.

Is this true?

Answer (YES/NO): NO